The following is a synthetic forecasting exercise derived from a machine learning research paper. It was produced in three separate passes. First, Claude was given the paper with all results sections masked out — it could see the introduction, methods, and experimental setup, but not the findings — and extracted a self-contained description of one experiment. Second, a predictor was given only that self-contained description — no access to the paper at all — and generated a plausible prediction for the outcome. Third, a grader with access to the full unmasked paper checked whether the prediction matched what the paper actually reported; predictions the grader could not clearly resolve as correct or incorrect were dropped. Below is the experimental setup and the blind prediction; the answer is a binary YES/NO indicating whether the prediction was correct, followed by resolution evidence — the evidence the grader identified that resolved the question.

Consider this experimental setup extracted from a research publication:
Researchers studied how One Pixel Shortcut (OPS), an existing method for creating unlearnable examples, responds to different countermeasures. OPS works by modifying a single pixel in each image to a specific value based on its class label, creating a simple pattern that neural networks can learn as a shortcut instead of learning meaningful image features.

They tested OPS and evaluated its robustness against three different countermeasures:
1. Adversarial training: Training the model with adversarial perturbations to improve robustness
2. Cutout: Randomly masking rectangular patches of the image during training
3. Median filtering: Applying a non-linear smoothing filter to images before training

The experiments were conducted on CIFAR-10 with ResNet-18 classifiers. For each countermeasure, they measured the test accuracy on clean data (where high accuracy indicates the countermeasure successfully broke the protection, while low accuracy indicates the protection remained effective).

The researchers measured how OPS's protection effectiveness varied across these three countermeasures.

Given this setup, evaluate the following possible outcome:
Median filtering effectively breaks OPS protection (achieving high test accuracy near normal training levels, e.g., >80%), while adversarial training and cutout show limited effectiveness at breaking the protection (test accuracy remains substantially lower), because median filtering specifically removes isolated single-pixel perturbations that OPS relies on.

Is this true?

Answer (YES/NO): NO